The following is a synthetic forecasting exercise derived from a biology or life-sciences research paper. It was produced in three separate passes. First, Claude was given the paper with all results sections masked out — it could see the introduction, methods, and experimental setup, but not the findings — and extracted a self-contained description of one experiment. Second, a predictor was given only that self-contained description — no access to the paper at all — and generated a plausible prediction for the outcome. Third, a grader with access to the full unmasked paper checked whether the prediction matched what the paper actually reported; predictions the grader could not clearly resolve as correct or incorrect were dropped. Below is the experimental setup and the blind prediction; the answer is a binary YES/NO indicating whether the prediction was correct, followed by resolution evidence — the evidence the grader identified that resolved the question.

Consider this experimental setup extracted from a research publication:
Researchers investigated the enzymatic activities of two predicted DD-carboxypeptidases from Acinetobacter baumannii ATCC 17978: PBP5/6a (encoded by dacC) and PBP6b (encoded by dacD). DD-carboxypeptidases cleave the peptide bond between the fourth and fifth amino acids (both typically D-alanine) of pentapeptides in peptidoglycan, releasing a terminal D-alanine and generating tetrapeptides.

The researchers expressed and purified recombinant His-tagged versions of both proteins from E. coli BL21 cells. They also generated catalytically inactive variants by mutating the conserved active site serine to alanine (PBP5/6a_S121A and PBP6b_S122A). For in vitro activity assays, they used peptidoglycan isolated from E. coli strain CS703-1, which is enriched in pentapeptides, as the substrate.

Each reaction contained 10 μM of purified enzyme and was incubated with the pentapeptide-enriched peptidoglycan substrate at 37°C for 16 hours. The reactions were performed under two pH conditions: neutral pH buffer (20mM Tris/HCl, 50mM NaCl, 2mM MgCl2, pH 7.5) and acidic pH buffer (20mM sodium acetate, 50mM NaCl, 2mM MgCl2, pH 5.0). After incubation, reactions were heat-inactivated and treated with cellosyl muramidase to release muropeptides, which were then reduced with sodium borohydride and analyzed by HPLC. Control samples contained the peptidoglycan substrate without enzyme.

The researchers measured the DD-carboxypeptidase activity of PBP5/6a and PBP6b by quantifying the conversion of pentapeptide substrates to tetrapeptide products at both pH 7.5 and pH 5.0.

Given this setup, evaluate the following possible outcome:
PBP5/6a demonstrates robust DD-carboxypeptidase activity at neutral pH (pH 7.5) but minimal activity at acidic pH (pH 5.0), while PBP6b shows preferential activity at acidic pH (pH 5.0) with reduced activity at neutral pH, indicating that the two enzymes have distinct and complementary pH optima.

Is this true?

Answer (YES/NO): NO